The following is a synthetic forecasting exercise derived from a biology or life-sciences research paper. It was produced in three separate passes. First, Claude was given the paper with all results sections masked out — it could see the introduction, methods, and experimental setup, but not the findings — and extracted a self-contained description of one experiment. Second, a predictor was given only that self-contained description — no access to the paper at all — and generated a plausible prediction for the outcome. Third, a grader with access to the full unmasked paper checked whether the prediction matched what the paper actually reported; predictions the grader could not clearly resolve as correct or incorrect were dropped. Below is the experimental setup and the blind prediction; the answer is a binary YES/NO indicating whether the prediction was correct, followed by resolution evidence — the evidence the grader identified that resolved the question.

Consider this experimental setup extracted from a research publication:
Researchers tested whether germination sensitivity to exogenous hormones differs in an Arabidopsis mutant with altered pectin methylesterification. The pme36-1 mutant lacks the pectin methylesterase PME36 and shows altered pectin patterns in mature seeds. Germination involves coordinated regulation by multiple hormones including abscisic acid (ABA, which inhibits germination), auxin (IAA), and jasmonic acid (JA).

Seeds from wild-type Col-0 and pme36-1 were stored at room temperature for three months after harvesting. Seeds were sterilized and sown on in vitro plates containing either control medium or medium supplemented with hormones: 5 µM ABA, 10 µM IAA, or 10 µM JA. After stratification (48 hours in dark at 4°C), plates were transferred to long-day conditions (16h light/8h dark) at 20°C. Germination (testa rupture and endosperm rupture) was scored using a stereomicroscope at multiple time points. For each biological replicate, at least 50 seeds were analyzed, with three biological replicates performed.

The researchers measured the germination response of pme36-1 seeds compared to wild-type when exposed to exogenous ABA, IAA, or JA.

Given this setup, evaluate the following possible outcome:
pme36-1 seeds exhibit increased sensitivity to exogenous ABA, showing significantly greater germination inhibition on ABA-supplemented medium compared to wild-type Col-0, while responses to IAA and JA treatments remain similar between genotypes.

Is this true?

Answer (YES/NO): NO